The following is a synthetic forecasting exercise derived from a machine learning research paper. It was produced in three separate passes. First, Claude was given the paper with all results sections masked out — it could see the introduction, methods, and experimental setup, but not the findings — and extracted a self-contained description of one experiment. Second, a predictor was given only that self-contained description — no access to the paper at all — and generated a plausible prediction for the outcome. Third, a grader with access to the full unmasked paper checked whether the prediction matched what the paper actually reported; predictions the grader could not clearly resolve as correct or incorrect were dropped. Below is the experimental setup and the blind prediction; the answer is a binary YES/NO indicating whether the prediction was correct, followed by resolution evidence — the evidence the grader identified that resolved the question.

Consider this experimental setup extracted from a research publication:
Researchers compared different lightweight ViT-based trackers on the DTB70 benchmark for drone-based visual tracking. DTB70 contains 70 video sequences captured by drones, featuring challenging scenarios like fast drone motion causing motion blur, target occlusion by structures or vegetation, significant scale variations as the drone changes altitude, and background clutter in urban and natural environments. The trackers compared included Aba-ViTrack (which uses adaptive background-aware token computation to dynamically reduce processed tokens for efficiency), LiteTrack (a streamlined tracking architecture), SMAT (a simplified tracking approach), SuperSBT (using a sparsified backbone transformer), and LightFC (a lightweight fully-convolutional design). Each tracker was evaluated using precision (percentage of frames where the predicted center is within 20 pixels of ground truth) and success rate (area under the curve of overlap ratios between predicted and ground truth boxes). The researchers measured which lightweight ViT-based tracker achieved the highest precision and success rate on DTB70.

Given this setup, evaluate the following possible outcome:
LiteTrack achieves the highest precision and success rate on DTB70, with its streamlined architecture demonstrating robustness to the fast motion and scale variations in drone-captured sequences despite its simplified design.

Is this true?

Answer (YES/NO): NO